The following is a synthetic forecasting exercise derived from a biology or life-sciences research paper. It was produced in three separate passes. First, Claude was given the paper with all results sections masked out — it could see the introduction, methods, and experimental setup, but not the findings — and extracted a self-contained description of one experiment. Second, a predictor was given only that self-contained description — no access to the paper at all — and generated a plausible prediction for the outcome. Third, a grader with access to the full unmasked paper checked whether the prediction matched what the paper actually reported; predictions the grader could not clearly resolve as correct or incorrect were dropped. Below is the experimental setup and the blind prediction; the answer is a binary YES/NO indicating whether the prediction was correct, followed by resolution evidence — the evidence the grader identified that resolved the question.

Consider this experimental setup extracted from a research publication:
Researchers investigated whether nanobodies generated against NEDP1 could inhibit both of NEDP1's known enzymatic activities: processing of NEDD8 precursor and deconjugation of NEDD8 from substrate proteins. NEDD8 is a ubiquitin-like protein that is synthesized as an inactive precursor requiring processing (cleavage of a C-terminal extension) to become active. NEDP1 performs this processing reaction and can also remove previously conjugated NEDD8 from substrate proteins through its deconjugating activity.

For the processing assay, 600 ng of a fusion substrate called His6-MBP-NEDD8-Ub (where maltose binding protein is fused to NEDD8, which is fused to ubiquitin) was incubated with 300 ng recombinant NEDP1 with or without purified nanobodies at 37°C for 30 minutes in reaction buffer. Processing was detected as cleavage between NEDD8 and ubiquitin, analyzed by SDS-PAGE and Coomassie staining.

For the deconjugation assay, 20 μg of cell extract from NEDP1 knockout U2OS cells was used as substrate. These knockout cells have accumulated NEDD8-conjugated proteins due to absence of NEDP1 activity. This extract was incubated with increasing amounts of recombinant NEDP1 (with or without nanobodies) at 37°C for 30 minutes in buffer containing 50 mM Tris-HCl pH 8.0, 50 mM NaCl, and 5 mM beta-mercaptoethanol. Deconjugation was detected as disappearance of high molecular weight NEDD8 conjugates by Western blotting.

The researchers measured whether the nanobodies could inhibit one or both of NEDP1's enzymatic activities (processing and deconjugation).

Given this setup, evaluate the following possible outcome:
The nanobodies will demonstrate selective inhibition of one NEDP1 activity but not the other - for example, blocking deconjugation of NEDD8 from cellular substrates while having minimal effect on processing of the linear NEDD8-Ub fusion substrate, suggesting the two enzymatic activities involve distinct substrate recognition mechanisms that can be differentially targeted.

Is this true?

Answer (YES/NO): NO